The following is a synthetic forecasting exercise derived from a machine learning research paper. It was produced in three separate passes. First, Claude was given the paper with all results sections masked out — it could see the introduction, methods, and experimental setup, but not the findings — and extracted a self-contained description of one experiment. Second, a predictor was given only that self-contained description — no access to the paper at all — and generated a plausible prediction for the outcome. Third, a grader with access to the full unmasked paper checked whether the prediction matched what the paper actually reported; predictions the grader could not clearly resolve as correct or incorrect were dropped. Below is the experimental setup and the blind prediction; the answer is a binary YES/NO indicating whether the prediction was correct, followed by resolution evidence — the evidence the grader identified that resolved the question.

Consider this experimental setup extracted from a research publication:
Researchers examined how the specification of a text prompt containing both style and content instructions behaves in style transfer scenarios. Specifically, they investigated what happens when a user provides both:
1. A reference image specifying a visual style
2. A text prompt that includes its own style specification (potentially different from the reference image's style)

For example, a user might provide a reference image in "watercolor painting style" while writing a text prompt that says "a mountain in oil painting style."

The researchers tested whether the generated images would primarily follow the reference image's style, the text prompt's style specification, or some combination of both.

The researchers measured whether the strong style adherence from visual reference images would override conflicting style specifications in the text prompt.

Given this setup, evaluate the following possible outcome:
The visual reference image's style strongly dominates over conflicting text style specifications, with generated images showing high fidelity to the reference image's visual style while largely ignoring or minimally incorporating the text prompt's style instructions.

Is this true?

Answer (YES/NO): YES